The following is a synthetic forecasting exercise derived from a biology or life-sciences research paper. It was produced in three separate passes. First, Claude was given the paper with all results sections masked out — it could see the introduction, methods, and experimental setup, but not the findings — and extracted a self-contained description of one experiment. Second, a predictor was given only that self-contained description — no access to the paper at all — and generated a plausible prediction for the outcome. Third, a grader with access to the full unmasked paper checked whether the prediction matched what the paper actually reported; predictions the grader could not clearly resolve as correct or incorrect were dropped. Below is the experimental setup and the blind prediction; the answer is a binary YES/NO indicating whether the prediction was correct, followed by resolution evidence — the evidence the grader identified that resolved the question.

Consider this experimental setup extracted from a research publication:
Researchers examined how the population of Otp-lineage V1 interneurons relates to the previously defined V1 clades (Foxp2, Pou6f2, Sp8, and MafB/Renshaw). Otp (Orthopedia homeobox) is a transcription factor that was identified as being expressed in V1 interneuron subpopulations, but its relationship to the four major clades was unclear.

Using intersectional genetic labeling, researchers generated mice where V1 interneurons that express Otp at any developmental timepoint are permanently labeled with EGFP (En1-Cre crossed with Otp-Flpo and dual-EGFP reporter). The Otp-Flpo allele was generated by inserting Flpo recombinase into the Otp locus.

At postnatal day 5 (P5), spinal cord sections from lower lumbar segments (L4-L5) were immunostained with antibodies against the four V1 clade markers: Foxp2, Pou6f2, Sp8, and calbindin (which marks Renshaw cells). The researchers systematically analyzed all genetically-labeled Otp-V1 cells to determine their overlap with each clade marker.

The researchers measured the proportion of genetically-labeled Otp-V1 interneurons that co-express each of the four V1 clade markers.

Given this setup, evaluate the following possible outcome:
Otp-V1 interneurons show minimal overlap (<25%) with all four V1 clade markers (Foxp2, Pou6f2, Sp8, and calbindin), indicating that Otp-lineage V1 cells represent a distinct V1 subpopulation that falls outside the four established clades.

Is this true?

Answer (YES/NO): NO